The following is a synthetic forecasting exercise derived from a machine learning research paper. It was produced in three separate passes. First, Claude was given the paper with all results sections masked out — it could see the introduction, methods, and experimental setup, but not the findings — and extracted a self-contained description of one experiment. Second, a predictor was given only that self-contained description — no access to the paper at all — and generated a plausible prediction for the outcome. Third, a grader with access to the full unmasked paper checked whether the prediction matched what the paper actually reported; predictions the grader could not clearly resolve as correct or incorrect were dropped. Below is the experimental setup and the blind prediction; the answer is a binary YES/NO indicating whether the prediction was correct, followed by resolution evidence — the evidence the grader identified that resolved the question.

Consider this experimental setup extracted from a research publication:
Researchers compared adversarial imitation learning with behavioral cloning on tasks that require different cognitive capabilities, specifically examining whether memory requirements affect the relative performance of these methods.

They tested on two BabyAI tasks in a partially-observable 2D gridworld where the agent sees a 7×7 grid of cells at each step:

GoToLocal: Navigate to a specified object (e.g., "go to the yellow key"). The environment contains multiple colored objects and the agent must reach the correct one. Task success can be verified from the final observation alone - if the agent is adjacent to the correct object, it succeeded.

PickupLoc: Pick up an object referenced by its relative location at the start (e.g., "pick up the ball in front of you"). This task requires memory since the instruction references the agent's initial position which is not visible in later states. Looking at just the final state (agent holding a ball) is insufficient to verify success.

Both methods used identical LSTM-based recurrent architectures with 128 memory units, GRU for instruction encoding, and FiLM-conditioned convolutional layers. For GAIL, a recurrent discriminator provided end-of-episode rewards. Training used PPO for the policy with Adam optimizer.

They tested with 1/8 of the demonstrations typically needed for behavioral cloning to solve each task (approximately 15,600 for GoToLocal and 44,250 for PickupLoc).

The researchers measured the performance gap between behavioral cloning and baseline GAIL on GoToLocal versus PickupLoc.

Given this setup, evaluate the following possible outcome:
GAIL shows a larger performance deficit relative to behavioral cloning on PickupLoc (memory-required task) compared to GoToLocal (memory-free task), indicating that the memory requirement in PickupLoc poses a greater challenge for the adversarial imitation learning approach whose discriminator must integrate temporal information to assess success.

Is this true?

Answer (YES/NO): YES